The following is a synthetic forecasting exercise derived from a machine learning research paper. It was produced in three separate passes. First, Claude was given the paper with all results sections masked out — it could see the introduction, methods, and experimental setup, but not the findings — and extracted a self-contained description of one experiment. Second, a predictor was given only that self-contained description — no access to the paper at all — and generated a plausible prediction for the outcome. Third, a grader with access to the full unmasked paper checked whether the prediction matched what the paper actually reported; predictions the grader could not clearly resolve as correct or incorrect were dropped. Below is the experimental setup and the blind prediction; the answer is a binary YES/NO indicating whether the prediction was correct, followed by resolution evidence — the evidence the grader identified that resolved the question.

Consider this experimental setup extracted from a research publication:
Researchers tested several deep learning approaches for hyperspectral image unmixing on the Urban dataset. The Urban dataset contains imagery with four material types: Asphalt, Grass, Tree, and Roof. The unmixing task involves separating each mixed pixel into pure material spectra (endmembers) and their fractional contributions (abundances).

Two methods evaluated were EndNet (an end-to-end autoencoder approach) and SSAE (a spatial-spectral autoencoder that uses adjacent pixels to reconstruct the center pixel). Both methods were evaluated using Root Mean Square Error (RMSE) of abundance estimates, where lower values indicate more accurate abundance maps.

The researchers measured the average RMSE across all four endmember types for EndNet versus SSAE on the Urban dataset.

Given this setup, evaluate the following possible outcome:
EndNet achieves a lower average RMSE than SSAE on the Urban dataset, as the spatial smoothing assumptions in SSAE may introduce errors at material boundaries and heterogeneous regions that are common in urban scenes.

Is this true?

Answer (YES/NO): NO